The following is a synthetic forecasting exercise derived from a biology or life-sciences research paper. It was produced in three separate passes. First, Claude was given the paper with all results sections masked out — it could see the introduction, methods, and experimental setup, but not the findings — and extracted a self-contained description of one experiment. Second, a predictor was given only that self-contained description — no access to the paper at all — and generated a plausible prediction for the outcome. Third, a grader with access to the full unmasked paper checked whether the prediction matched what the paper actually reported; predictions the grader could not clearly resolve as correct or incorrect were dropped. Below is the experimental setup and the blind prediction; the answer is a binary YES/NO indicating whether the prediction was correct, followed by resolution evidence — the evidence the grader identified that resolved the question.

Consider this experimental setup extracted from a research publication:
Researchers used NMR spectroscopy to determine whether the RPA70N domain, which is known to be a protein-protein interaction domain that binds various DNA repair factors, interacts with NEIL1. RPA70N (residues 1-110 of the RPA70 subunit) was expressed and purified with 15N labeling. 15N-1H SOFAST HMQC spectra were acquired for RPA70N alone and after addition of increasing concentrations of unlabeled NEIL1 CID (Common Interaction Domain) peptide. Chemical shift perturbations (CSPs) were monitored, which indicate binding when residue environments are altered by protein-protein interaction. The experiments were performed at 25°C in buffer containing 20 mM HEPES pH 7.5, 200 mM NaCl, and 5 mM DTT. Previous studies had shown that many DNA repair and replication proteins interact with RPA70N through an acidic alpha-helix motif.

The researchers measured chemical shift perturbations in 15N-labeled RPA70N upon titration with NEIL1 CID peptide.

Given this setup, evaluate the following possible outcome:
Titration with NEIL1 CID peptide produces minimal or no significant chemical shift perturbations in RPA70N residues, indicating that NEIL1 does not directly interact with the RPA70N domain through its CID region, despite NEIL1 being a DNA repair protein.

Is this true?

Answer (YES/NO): YES